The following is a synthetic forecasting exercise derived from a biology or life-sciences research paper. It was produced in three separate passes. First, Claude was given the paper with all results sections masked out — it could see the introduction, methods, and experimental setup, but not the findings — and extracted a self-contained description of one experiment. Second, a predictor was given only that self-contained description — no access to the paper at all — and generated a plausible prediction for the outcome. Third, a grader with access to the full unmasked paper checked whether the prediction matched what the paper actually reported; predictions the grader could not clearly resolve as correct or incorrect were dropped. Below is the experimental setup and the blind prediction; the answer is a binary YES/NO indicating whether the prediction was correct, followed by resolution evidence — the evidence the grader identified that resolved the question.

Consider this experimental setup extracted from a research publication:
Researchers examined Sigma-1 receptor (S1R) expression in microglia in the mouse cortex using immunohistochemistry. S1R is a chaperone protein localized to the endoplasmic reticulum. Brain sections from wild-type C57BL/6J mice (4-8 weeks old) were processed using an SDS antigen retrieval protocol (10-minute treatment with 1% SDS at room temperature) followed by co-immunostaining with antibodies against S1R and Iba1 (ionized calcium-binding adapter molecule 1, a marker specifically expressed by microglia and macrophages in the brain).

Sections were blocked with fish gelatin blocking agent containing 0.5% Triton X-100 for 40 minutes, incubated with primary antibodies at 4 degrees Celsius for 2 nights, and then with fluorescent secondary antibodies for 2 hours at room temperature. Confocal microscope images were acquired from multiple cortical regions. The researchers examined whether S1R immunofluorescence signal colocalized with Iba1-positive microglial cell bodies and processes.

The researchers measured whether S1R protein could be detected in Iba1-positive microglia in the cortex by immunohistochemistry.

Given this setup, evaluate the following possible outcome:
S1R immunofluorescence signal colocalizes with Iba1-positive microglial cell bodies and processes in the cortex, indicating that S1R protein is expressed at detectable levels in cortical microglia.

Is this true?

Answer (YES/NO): YES